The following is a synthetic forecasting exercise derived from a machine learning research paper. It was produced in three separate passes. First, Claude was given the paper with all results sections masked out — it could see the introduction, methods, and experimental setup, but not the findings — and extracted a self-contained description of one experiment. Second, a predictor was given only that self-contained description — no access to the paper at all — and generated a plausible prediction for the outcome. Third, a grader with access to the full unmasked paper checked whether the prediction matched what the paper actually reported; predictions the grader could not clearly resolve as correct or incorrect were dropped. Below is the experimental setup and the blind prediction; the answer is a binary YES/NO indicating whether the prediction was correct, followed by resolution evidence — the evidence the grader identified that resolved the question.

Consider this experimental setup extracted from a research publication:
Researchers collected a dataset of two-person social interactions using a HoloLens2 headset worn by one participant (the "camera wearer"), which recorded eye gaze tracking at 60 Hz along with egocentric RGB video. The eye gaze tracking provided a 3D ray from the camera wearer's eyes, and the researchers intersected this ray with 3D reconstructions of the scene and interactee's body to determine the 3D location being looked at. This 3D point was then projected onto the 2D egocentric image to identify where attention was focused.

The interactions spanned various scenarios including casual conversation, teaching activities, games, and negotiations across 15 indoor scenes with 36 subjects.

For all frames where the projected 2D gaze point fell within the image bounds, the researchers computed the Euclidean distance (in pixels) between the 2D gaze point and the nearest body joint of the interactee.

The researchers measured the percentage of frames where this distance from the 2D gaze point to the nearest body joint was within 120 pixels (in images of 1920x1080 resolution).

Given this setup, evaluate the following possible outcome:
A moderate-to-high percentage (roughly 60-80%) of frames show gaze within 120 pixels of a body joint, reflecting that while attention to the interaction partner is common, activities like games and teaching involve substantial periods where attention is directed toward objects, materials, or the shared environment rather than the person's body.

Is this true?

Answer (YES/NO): YES